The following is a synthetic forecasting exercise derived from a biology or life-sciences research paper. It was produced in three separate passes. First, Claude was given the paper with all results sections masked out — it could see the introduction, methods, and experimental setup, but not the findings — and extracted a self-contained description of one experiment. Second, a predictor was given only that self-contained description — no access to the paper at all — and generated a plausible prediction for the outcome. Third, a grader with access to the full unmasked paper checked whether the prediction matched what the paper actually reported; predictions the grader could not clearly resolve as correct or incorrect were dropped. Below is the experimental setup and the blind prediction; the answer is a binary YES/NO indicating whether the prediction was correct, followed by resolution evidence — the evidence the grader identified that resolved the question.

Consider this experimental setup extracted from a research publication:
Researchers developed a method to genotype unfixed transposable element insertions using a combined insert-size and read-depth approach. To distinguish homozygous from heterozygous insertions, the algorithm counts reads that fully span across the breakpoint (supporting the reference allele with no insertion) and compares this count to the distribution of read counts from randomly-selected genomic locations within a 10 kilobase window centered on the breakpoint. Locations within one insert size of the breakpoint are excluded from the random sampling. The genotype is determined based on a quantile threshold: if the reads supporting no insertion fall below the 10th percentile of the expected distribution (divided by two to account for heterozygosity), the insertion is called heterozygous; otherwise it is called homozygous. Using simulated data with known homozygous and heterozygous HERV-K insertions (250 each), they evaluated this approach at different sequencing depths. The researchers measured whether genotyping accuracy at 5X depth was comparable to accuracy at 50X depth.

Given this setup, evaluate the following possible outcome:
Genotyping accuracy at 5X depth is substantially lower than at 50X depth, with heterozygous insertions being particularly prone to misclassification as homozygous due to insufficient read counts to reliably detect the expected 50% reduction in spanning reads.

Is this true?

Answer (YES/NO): NO